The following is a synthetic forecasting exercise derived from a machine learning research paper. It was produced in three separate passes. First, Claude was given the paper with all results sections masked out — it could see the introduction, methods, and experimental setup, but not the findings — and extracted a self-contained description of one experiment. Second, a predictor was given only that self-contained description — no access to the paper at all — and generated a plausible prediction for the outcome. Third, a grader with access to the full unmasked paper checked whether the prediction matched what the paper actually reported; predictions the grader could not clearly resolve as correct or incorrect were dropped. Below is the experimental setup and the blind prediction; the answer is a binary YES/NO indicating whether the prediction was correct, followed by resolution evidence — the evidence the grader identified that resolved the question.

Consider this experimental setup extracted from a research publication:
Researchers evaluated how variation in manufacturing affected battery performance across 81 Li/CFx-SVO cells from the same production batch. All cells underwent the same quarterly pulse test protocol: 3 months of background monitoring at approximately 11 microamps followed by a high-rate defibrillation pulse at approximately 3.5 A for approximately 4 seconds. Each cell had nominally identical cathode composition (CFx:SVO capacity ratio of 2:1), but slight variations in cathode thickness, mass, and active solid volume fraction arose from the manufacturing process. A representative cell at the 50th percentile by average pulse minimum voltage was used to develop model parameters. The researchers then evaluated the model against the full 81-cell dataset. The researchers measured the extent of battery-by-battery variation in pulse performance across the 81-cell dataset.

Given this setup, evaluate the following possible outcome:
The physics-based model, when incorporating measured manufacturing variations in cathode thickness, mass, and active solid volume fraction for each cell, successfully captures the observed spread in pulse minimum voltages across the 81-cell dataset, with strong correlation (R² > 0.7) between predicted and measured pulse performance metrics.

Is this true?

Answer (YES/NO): NO